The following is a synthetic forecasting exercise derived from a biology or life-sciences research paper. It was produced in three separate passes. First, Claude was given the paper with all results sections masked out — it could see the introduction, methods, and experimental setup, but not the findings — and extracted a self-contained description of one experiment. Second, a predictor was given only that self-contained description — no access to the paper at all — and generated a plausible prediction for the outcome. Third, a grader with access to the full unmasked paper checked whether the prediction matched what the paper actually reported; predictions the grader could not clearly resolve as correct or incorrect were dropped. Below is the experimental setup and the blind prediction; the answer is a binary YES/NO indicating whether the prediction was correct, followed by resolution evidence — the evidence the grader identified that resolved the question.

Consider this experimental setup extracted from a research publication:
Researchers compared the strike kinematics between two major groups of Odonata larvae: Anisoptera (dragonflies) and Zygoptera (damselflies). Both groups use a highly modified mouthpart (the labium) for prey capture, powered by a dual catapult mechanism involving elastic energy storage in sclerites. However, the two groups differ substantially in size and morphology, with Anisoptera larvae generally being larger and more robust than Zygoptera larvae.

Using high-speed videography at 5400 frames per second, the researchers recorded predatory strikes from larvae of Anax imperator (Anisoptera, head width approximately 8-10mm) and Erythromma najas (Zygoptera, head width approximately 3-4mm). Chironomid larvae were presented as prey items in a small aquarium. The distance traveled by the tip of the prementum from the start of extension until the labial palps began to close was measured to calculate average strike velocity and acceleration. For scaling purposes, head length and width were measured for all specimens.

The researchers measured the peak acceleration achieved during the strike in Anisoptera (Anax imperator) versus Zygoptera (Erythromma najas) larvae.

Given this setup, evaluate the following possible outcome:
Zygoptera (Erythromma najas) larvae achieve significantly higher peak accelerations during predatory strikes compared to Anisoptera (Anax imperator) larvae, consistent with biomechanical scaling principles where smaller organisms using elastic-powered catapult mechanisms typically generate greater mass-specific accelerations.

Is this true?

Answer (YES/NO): YES